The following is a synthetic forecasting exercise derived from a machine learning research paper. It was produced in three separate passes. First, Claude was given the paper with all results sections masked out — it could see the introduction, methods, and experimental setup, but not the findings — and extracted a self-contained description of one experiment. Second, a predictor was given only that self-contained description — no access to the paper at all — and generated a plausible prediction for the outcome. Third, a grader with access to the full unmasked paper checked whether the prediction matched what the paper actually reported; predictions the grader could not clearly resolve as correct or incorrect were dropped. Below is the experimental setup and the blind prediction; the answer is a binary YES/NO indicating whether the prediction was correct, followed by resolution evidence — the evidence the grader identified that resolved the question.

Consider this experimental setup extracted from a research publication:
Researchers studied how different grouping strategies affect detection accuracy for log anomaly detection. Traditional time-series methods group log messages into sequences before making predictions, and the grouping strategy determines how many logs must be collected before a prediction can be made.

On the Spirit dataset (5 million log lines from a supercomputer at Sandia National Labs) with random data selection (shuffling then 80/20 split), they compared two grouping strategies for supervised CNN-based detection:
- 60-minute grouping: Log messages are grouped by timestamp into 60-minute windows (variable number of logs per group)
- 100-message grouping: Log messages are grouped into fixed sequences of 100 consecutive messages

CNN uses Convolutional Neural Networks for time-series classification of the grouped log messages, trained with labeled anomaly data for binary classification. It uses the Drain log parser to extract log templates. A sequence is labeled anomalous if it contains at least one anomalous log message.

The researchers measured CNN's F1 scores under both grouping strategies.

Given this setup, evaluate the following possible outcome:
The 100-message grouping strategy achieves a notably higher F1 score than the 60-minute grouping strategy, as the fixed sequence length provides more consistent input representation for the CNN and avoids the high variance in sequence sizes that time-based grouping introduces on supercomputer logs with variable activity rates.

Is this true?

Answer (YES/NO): NO